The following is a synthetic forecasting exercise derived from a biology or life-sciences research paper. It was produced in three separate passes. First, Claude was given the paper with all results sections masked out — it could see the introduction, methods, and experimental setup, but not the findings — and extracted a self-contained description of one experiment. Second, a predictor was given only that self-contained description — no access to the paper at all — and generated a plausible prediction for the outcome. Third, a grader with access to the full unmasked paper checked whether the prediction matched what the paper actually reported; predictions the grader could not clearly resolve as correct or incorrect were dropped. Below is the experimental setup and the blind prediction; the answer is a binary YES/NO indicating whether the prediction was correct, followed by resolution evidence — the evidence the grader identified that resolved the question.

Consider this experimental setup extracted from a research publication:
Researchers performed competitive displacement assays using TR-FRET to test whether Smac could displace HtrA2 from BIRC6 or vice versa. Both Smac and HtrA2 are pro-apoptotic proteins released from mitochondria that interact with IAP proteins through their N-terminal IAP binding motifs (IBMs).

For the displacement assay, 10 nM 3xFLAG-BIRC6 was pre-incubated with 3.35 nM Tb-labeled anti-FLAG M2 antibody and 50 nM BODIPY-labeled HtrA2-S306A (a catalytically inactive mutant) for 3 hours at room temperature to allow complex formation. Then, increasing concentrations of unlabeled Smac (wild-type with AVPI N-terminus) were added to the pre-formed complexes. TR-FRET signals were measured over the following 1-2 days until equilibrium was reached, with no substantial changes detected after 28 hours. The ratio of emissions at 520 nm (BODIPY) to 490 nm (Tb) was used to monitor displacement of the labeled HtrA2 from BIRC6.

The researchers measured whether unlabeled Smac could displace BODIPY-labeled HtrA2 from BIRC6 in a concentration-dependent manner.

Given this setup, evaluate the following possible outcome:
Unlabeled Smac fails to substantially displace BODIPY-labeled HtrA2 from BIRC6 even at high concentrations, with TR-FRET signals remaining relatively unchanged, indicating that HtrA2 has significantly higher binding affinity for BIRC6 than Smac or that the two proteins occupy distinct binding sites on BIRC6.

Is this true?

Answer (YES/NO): NO